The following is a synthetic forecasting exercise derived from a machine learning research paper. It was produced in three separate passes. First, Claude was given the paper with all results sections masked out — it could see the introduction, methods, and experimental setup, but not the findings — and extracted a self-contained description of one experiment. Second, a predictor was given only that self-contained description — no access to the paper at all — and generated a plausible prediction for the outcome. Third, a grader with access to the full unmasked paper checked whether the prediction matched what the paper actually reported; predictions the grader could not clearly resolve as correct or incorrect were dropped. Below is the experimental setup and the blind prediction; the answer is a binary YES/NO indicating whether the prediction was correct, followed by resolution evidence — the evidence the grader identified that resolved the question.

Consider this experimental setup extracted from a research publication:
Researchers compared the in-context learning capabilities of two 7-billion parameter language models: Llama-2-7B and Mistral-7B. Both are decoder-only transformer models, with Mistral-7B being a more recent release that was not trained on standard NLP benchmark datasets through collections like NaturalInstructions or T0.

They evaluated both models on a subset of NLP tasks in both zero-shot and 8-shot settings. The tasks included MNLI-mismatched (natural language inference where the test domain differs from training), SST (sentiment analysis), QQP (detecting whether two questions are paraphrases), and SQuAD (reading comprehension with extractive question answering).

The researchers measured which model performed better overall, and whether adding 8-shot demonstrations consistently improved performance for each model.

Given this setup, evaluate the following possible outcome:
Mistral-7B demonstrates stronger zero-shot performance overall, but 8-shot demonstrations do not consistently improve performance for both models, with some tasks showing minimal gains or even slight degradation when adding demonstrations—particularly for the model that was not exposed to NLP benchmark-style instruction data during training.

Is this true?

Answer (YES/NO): NO